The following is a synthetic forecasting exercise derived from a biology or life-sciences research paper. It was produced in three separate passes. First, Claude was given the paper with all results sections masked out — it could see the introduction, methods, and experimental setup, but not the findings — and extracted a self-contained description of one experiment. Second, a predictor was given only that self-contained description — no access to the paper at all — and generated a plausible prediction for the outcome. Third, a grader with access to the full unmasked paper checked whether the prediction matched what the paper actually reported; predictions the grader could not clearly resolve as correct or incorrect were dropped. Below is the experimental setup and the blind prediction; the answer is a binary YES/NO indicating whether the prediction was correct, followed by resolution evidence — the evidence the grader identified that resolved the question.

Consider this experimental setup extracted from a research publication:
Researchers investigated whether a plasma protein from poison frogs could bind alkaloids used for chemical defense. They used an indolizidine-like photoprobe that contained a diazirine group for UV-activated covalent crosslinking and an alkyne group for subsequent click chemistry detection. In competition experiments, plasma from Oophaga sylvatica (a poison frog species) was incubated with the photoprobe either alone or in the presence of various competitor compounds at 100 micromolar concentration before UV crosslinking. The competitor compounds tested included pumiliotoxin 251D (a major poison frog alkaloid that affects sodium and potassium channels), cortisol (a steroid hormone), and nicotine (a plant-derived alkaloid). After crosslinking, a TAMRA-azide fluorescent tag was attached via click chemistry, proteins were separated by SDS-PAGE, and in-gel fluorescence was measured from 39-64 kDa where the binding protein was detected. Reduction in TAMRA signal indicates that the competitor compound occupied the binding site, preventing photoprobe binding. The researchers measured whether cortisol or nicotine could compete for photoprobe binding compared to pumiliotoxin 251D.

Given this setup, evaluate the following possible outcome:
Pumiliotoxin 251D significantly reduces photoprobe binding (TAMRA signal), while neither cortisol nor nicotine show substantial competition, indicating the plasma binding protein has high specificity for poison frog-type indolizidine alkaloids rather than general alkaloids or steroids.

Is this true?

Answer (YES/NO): YES